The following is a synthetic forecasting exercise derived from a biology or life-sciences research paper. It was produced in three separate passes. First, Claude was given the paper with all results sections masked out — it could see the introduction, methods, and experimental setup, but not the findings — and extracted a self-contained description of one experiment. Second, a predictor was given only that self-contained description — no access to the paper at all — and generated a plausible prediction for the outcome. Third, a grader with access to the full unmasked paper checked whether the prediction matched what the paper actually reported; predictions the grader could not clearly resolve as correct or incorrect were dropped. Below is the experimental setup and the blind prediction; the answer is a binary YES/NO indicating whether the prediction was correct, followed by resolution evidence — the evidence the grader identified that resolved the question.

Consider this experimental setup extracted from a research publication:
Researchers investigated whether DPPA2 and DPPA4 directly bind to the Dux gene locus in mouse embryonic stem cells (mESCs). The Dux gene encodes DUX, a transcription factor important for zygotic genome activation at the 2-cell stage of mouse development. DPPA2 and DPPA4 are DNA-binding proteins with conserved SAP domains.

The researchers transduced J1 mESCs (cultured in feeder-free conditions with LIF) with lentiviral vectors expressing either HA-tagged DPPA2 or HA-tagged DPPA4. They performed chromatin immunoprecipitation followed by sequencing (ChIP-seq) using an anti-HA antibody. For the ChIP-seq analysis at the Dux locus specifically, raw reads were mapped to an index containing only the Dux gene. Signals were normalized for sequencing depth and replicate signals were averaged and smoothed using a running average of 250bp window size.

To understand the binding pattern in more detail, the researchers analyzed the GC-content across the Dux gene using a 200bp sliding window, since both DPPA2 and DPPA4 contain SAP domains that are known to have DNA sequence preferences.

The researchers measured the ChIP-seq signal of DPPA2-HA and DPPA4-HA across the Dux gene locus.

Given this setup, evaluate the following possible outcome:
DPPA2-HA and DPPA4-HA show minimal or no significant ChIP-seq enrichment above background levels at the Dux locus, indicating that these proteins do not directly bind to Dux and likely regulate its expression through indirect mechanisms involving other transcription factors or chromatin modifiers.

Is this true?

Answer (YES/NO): NO